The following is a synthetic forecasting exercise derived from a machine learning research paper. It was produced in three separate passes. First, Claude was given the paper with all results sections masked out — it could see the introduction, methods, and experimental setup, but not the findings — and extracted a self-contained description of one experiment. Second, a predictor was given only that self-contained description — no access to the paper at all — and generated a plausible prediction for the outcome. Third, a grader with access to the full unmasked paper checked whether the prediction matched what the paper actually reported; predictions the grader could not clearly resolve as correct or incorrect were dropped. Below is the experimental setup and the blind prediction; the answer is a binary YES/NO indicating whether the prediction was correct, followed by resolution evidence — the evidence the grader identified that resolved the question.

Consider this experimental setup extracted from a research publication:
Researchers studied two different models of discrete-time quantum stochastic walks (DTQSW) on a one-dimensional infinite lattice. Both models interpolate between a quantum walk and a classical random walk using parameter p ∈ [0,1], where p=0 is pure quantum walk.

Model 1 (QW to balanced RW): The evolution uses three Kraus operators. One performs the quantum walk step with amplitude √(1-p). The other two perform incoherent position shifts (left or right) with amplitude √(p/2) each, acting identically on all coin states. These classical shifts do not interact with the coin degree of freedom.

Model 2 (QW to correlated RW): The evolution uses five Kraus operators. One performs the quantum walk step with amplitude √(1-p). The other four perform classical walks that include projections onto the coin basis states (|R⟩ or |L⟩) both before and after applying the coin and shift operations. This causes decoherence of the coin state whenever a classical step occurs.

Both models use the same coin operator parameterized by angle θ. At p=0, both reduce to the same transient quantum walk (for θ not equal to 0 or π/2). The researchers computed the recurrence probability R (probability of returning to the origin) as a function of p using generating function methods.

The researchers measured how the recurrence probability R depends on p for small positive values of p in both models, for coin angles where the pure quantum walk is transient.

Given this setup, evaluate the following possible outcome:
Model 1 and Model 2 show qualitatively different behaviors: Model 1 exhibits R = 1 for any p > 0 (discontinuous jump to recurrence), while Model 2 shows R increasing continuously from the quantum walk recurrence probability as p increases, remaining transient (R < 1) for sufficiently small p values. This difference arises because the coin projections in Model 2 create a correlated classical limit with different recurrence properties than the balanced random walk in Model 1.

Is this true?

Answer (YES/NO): NO